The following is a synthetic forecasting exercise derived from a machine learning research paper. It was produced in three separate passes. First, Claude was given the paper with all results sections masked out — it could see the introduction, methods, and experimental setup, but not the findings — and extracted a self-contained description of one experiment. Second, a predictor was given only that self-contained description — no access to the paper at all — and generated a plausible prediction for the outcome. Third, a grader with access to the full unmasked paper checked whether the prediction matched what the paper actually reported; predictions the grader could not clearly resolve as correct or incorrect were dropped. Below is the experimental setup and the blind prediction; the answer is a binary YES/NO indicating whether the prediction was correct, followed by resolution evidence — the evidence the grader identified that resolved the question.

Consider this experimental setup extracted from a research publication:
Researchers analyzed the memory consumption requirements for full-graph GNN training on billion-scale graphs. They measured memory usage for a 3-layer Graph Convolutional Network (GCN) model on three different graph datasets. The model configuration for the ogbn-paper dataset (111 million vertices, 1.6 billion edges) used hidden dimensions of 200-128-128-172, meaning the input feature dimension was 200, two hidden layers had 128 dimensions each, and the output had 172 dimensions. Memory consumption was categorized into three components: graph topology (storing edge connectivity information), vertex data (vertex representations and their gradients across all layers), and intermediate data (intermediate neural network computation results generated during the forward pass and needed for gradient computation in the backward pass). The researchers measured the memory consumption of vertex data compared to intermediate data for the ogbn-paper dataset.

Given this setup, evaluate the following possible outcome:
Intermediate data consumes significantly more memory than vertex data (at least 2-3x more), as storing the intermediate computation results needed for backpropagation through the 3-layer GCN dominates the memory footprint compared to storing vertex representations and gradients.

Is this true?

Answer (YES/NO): NO